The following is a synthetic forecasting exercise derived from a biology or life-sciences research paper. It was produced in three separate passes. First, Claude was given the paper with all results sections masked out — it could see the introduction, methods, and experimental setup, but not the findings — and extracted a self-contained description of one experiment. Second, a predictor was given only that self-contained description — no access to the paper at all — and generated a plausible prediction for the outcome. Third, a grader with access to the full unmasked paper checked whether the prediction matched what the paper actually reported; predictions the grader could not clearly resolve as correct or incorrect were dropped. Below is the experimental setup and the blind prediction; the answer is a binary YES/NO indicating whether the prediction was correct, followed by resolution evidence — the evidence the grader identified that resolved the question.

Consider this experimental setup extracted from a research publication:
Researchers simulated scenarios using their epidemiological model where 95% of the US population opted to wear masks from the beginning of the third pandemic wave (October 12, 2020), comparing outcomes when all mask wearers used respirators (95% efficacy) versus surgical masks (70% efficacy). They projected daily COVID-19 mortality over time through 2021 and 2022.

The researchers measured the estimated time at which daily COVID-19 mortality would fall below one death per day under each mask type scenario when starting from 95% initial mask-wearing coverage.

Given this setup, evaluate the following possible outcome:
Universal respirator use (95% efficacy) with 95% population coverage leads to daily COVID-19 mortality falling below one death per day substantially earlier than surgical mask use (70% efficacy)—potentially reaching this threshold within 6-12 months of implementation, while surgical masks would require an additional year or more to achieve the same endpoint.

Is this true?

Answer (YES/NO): NO